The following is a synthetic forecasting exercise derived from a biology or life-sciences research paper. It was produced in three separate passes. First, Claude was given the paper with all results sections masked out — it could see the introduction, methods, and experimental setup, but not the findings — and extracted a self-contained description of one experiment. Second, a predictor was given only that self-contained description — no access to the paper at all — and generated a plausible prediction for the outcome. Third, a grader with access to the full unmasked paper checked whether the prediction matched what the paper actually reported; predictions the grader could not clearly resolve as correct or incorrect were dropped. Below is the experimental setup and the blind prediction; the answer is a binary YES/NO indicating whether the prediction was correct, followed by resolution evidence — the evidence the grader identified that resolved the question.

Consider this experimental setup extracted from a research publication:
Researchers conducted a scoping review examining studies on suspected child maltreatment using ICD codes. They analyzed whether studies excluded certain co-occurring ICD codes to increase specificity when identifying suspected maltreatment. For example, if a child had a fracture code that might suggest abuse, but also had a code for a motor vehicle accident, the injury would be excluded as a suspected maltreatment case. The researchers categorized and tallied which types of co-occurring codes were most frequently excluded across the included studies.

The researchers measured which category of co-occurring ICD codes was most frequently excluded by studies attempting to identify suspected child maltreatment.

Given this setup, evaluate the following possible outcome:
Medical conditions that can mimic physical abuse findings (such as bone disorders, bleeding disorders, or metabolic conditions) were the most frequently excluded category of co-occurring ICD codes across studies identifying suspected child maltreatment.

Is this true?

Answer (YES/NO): NO